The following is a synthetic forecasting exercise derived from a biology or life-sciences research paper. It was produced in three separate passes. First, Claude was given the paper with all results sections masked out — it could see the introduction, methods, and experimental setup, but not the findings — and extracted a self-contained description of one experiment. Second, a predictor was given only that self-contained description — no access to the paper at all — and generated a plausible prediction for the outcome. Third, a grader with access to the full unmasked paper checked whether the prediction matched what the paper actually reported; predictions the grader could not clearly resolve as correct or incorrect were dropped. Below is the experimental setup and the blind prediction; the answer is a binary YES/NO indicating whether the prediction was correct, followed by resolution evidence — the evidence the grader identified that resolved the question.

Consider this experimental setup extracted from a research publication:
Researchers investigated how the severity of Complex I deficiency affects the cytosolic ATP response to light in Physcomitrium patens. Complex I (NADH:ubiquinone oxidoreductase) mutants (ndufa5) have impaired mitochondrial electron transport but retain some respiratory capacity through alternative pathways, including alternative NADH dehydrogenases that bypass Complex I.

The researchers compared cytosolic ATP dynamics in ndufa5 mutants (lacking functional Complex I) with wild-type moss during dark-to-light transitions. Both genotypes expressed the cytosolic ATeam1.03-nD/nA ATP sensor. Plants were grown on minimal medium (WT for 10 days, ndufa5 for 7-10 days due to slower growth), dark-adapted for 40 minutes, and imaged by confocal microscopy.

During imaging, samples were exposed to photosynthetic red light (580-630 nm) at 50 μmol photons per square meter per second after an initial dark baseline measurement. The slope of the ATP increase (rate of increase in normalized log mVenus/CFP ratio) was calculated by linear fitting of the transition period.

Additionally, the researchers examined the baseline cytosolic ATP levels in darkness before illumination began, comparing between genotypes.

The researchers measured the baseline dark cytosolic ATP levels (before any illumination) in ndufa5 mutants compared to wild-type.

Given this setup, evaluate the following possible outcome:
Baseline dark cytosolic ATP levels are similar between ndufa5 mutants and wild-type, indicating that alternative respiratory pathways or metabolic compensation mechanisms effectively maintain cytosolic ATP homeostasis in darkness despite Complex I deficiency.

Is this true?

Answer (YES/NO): YES